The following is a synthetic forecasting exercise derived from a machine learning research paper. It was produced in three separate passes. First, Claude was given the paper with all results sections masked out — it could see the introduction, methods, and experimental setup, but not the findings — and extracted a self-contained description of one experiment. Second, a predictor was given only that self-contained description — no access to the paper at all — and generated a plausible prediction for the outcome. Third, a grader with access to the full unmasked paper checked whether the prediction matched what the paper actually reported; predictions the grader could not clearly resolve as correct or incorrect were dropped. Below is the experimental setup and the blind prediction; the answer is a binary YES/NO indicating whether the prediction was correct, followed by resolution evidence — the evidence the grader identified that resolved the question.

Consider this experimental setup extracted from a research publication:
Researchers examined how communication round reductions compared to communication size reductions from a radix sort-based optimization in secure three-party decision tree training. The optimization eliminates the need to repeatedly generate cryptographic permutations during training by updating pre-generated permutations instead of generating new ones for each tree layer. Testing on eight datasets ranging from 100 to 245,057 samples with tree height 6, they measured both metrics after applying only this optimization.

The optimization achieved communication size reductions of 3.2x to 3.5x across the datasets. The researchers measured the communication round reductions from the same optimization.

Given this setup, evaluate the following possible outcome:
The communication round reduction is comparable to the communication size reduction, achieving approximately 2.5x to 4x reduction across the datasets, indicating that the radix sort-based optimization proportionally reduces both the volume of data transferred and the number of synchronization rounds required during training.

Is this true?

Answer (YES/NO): YES